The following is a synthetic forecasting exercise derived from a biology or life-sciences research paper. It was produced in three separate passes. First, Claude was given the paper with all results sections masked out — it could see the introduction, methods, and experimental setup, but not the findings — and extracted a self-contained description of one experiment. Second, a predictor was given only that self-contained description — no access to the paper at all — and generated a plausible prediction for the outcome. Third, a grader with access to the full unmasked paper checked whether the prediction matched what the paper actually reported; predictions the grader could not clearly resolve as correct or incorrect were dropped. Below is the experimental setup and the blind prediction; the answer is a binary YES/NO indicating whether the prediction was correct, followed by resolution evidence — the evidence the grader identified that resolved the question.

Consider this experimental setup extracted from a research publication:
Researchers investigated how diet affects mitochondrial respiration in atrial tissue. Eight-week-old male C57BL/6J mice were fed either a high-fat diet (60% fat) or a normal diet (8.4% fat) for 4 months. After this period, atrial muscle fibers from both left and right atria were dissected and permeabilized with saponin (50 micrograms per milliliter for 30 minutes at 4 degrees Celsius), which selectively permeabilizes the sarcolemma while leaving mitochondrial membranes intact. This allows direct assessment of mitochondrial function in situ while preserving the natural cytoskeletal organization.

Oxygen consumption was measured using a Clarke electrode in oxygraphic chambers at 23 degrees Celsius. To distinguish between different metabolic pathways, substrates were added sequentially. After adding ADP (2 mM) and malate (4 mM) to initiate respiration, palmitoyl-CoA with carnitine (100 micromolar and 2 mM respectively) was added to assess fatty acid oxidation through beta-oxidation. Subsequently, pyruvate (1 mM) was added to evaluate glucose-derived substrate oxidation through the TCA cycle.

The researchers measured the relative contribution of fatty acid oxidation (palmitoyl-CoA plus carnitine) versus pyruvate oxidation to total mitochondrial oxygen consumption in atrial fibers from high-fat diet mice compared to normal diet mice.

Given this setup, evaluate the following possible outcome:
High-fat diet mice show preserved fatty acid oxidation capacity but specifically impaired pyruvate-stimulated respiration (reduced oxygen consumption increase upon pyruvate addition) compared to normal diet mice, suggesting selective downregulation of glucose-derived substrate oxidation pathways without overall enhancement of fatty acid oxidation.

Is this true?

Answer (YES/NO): NO